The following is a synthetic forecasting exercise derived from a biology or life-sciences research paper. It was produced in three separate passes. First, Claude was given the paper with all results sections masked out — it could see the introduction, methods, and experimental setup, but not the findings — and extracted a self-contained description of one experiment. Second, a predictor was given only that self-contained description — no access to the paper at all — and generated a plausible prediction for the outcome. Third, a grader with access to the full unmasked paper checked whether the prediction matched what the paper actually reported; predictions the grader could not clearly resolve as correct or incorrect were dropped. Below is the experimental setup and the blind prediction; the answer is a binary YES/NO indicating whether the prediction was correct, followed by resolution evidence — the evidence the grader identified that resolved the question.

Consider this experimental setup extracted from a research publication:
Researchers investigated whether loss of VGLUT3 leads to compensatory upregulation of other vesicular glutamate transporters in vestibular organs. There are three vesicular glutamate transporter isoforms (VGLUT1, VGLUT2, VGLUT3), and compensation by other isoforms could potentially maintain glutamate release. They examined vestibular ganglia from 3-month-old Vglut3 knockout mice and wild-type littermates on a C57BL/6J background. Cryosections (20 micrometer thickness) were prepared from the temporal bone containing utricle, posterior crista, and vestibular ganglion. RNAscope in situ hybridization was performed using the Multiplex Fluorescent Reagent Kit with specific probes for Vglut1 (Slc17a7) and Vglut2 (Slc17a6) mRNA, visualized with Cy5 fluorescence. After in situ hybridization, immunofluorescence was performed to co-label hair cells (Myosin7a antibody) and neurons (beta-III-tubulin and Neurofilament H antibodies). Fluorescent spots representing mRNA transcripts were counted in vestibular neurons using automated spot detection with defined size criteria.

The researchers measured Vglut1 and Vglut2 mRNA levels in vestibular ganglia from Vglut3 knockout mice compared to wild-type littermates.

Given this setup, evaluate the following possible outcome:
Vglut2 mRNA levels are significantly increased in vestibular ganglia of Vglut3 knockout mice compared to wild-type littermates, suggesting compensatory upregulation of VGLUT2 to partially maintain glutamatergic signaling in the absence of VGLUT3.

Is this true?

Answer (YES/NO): NO